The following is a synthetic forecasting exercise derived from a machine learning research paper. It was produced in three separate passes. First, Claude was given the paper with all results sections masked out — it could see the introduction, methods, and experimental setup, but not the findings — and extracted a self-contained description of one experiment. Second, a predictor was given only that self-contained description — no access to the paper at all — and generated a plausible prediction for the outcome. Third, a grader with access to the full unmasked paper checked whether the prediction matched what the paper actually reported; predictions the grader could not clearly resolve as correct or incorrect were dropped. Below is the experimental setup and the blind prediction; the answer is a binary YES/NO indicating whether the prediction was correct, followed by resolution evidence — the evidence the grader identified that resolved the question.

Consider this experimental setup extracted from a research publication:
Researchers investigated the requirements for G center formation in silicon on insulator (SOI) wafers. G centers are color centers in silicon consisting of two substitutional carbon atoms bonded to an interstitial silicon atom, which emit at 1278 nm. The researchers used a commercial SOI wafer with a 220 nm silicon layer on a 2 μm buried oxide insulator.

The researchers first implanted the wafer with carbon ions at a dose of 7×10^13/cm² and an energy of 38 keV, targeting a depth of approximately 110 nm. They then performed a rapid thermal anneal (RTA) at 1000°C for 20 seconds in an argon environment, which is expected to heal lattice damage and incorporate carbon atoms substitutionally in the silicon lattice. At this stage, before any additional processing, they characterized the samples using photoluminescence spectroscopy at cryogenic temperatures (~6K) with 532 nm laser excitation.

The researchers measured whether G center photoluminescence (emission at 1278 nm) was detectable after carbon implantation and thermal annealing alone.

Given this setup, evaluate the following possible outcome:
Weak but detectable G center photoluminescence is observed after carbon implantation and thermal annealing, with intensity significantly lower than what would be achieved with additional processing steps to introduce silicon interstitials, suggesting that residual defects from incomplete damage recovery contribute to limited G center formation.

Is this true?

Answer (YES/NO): NO